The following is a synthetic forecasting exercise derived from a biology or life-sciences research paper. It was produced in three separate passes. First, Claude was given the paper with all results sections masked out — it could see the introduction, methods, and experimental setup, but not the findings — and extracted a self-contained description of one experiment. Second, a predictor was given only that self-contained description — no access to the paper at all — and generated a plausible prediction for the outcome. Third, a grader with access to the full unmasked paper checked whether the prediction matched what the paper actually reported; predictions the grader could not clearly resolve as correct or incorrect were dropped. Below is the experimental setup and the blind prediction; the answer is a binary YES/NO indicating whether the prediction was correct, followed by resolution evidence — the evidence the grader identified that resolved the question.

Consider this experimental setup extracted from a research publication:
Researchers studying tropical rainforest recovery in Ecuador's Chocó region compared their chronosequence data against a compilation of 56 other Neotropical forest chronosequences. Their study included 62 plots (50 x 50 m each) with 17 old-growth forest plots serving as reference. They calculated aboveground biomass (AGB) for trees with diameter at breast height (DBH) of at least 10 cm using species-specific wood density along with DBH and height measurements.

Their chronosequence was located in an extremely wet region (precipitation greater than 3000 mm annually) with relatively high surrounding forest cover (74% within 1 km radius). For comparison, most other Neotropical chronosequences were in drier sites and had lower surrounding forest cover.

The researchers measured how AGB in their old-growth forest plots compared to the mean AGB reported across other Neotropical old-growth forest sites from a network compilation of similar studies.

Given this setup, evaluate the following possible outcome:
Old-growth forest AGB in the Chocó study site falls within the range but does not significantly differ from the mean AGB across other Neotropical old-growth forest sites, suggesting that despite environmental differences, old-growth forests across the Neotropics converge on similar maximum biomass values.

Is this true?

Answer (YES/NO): NO